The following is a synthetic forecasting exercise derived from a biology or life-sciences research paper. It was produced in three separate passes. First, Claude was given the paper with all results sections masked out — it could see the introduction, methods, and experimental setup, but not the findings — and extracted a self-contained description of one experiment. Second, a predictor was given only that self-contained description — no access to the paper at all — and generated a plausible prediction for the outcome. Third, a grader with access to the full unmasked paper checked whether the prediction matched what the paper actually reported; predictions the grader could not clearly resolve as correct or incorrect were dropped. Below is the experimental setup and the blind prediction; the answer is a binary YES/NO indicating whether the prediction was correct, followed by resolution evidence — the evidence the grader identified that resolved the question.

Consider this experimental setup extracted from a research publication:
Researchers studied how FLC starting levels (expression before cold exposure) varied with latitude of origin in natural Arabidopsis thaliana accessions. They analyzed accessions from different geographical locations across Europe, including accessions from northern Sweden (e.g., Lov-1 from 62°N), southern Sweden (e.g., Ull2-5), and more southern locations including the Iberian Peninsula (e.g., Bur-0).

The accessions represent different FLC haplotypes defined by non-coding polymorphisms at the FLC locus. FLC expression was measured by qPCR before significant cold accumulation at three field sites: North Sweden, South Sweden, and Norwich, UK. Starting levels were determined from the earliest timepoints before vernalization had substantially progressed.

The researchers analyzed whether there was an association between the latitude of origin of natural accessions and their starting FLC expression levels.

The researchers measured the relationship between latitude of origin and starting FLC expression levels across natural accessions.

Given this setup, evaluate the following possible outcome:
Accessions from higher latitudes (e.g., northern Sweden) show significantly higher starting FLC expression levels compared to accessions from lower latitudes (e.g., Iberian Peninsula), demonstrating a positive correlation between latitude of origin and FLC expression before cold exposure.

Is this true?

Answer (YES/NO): NO